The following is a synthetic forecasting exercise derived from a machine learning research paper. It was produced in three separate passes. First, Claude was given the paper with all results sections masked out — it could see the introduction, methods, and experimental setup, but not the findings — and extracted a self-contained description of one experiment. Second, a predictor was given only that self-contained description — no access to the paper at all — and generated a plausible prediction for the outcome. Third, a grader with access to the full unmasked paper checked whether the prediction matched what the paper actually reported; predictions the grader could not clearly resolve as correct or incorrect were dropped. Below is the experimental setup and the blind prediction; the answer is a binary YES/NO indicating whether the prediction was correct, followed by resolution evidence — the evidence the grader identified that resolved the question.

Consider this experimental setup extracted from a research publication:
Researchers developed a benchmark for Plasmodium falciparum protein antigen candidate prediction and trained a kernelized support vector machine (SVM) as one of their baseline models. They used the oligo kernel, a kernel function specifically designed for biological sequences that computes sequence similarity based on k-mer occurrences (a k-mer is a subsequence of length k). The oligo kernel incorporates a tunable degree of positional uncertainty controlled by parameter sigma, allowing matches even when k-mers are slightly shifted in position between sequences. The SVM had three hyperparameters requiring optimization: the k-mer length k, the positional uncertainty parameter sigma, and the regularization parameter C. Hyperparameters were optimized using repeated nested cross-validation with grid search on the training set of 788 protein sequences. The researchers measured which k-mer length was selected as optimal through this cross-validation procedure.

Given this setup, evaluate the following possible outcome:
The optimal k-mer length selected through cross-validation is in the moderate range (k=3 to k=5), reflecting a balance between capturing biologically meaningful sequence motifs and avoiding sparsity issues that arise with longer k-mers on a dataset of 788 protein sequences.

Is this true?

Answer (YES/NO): NO